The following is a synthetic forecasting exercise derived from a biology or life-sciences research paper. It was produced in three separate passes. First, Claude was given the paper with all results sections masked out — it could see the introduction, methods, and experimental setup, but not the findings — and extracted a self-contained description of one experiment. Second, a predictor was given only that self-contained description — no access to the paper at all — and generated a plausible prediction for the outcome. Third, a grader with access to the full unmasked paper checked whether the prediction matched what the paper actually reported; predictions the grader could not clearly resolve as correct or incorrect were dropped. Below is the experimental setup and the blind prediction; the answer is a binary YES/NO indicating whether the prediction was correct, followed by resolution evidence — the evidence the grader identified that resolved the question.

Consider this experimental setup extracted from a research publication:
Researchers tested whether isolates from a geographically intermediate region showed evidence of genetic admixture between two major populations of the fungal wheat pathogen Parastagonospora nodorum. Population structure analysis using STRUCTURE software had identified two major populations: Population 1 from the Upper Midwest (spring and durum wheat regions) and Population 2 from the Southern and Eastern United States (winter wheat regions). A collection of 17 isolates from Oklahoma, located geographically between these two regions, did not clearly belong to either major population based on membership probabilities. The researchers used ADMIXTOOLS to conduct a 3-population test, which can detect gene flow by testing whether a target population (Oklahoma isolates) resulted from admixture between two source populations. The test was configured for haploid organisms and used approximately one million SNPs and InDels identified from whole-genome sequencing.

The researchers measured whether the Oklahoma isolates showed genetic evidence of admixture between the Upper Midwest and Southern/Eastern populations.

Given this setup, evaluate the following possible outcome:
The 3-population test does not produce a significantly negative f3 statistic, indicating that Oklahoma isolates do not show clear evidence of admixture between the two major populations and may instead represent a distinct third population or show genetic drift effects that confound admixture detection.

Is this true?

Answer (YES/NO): YES